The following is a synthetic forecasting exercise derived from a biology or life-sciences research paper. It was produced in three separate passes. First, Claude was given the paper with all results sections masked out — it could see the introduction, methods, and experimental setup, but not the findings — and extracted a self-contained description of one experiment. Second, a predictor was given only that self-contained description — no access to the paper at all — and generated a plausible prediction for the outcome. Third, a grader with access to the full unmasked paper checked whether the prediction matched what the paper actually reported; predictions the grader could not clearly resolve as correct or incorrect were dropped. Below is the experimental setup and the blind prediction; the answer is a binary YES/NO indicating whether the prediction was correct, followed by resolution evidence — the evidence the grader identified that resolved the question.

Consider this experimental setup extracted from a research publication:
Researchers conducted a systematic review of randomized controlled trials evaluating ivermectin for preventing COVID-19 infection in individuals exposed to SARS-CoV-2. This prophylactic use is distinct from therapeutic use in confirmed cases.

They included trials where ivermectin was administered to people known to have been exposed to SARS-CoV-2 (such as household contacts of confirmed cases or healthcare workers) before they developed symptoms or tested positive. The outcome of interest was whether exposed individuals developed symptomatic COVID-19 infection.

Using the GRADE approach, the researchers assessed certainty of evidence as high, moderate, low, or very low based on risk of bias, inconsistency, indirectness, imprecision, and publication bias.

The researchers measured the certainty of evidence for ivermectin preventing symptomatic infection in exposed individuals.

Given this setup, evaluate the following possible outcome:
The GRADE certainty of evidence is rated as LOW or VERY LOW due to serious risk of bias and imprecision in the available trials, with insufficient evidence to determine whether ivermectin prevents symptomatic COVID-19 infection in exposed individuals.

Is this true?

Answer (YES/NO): NO